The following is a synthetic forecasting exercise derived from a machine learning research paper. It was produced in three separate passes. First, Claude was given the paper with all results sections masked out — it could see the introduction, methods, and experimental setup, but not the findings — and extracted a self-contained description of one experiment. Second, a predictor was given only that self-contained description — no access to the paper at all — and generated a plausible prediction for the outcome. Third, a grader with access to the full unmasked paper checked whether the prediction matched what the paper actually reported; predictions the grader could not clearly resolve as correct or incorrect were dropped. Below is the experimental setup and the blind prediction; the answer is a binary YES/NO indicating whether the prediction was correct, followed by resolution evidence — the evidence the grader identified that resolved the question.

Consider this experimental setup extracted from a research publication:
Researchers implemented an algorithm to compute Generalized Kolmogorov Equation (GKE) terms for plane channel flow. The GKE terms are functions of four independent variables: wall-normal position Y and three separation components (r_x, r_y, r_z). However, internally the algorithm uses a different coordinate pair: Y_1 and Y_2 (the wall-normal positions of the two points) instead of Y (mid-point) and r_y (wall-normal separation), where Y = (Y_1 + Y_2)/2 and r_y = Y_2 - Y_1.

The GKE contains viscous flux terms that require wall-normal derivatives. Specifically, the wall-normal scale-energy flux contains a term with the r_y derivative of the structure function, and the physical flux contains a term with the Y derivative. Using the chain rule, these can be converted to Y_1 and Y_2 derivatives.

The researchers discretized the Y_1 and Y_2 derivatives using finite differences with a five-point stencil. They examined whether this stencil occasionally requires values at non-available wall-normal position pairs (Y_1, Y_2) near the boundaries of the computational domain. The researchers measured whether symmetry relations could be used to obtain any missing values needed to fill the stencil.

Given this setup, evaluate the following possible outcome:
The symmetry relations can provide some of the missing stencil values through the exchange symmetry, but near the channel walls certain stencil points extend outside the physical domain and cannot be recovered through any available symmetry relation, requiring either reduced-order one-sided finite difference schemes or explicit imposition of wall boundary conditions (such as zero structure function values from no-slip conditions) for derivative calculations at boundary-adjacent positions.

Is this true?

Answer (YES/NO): NO